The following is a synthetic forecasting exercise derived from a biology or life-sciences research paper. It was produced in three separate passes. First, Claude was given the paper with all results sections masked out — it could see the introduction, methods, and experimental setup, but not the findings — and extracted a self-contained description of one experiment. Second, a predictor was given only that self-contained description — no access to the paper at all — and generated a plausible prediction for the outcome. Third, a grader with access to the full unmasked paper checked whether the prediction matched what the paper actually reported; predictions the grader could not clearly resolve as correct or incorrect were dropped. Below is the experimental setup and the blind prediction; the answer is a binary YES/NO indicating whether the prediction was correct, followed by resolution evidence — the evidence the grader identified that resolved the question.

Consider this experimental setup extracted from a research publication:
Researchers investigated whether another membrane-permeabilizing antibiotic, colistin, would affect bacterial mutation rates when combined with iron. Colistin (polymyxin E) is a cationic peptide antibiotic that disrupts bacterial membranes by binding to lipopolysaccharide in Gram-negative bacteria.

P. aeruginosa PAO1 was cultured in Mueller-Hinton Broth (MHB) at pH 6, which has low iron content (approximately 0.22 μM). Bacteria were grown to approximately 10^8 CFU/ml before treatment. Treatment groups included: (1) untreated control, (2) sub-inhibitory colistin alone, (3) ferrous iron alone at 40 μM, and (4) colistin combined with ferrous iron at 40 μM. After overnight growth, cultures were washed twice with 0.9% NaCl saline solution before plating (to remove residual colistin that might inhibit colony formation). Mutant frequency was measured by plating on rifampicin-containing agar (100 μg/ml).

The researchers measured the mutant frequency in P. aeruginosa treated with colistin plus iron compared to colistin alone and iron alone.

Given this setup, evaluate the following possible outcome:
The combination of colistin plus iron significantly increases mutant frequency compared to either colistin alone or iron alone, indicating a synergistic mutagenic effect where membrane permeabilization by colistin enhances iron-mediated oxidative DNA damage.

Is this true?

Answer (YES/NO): YES